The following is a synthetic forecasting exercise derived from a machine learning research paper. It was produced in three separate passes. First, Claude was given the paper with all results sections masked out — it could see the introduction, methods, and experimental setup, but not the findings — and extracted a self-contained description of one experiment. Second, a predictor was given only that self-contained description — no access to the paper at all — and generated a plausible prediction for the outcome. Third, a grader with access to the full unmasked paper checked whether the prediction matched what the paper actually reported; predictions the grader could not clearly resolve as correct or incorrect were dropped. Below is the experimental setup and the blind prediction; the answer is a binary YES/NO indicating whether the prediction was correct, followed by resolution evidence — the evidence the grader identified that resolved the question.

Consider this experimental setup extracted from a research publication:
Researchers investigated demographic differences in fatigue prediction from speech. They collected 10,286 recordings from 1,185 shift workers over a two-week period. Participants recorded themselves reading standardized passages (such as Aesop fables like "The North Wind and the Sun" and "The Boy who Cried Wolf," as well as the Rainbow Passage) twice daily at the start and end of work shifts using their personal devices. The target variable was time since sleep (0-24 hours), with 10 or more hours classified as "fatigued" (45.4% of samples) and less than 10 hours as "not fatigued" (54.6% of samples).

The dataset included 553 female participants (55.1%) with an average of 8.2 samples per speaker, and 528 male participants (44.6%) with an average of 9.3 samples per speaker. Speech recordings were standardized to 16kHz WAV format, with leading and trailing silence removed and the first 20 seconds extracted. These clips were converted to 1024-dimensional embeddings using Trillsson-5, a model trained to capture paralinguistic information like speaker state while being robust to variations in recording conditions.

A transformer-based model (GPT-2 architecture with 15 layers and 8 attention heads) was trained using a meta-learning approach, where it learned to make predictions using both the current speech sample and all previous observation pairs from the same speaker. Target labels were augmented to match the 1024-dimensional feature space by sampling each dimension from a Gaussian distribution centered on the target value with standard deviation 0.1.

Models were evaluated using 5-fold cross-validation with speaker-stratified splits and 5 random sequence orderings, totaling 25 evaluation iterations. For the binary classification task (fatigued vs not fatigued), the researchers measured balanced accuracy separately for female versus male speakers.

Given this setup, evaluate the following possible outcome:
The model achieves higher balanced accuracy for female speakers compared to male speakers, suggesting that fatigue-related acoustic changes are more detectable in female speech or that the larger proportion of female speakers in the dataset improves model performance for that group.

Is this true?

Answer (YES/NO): NO